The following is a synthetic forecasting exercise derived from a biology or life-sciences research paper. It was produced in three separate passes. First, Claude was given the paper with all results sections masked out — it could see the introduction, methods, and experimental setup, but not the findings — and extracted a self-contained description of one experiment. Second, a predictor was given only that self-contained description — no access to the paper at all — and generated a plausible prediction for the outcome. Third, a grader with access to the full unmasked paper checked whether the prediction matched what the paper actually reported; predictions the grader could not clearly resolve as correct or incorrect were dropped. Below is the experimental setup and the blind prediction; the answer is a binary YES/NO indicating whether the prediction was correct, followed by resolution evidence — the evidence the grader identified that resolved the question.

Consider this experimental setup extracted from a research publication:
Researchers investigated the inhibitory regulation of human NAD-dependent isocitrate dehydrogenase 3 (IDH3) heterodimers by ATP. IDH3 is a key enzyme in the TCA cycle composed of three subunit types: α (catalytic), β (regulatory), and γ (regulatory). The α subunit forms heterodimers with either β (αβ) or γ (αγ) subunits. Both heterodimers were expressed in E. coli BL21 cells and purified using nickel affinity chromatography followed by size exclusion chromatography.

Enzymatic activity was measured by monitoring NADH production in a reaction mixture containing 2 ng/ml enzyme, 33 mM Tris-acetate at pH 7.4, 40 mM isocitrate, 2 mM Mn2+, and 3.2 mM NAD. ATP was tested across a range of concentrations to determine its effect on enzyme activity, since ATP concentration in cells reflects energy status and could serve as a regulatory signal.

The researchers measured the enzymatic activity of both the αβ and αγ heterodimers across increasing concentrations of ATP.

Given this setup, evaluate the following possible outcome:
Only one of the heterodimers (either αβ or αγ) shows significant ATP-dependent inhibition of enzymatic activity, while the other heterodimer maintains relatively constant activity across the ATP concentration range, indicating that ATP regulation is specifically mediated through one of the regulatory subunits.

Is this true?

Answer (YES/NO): NO